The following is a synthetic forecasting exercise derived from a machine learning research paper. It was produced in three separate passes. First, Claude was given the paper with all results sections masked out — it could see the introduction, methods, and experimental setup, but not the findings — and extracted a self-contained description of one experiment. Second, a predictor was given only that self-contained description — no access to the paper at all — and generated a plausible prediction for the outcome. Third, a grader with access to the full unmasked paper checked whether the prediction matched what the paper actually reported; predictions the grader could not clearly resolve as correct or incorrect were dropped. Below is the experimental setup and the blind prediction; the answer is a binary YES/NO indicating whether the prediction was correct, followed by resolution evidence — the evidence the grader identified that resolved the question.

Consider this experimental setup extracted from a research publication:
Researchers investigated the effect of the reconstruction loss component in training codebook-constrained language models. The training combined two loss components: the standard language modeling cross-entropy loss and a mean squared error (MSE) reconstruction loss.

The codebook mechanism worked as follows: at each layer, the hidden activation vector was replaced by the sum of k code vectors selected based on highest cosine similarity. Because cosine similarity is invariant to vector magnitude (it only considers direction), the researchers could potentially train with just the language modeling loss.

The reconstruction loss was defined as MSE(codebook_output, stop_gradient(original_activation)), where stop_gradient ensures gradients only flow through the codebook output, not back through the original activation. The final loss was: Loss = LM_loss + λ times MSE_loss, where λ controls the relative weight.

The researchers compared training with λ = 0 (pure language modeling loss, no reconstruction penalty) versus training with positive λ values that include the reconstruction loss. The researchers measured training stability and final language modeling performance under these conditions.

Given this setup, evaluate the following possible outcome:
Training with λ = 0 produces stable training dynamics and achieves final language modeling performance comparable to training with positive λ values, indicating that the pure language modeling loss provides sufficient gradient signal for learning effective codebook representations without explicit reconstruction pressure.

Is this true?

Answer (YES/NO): NO